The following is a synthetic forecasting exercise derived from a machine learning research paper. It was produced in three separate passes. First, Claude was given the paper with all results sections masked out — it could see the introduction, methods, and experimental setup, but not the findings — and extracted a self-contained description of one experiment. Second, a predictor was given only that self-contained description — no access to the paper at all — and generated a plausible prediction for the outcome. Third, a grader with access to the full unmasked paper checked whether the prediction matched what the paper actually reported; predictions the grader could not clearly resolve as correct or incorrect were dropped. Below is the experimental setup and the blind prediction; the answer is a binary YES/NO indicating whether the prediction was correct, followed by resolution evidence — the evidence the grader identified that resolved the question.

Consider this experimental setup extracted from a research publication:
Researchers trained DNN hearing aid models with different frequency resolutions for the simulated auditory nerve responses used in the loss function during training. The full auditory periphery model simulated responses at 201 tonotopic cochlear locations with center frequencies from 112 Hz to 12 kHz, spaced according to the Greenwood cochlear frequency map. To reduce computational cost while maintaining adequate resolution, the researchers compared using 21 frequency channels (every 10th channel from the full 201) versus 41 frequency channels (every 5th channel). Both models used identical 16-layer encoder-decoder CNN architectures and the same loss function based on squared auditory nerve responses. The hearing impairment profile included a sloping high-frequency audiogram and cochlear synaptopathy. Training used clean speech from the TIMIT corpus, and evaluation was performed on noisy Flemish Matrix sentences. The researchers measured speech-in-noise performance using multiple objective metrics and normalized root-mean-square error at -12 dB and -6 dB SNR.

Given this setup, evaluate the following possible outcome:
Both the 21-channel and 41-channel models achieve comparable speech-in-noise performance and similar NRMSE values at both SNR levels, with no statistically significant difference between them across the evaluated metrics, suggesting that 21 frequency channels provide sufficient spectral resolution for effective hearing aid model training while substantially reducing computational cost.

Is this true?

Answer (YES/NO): NO